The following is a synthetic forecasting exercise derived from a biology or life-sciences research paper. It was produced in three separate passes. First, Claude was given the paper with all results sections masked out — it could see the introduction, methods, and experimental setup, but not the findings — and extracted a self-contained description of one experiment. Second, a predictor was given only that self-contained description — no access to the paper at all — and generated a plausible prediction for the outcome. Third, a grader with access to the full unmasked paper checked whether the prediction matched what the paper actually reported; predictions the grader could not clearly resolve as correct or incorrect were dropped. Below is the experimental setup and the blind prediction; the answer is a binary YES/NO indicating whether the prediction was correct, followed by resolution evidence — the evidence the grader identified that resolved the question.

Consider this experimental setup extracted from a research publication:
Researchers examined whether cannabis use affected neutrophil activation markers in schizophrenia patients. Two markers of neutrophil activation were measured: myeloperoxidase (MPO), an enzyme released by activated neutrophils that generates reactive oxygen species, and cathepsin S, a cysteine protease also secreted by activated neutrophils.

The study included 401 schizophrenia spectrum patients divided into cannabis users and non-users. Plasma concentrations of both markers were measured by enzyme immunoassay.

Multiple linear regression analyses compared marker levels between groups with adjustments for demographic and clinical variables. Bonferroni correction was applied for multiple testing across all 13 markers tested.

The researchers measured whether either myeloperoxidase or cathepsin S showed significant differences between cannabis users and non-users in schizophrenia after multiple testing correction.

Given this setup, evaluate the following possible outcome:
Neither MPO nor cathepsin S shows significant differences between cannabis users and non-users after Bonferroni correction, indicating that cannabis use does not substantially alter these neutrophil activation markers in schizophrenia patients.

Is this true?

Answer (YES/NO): YES